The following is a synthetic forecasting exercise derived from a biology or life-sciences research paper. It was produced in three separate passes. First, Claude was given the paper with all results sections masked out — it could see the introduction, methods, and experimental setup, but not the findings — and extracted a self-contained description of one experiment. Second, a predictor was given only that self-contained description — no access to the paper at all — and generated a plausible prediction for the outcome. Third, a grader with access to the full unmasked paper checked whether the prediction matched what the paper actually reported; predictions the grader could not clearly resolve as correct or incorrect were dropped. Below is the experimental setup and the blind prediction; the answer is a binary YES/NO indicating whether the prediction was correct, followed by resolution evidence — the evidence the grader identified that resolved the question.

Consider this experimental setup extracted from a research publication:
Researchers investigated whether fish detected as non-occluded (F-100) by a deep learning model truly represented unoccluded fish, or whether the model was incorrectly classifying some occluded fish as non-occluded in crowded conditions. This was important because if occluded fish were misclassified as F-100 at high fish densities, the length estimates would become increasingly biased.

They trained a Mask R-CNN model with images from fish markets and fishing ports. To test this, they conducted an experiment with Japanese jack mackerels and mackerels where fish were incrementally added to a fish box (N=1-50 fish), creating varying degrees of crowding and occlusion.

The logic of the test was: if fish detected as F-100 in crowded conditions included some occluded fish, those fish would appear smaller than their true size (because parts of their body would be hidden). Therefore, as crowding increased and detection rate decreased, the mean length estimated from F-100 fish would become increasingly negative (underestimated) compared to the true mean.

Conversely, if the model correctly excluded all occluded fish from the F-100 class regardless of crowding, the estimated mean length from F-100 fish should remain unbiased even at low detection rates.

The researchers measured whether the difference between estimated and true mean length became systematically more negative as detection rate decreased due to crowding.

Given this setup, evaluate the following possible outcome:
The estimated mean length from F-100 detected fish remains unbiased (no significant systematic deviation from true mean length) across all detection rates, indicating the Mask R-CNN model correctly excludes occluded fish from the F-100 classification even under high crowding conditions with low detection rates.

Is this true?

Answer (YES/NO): YES